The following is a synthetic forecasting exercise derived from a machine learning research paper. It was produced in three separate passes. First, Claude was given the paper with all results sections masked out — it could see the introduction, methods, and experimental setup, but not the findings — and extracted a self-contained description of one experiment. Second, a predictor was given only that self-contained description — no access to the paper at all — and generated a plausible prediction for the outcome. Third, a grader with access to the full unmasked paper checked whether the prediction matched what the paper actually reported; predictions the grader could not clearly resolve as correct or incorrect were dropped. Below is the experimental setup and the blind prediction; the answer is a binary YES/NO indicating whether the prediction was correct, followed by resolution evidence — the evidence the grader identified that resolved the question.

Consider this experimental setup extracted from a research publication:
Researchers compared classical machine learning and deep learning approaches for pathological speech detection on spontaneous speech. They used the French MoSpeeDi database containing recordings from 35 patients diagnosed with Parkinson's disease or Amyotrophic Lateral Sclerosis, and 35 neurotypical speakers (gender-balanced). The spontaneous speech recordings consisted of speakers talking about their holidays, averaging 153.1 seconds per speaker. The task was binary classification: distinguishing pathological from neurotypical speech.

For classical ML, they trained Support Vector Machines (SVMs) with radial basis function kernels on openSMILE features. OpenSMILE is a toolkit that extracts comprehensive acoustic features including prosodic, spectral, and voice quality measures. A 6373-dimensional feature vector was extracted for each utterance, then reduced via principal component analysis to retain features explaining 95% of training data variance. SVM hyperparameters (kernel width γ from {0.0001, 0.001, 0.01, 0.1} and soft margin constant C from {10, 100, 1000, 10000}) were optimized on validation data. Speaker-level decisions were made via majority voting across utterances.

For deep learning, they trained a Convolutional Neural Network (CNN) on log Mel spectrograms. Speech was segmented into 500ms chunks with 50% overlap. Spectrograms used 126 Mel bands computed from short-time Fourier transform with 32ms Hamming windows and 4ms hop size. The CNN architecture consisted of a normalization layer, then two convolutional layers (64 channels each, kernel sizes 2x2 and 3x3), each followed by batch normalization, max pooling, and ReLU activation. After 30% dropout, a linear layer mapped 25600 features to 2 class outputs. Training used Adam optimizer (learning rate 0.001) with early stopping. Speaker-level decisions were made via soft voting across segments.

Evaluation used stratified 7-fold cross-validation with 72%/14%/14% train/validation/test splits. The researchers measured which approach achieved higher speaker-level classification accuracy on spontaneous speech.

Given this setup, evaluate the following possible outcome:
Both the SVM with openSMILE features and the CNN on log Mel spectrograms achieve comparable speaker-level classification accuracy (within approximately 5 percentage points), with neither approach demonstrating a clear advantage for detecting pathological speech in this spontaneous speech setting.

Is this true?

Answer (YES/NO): NO